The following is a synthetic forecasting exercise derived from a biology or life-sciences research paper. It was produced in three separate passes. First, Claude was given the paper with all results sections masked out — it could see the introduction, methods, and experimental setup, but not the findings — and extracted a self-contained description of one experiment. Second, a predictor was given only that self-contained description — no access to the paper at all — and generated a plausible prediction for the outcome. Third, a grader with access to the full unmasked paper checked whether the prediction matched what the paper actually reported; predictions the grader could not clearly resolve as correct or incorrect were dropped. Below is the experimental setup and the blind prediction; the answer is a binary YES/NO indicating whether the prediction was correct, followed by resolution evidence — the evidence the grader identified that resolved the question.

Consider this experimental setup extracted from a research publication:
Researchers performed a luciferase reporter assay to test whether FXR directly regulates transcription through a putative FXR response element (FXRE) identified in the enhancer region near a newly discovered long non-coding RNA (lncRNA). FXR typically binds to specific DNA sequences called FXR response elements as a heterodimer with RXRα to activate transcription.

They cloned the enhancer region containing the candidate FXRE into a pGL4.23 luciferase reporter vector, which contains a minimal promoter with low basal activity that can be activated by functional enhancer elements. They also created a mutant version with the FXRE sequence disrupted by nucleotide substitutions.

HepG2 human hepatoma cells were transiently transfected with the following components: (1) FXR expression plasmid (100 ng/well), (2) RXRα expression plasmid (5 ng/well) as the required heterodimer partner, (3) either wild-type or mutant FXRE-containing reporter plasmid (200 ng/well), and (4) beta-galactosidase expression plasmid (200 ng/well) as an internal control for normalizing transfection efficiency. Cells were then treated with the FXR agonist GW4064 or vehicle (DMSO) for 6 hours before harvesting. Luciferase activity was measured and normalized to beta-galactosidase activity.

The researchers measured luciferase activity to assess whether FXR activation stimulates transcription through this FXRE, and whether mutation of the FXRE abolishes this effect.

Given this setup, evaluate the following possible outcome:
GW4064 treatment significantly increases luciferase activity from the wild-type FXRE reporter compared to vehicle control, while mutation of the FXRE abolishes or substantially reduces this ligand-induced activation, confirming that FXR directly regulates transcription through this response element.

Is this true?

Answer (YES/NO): YES